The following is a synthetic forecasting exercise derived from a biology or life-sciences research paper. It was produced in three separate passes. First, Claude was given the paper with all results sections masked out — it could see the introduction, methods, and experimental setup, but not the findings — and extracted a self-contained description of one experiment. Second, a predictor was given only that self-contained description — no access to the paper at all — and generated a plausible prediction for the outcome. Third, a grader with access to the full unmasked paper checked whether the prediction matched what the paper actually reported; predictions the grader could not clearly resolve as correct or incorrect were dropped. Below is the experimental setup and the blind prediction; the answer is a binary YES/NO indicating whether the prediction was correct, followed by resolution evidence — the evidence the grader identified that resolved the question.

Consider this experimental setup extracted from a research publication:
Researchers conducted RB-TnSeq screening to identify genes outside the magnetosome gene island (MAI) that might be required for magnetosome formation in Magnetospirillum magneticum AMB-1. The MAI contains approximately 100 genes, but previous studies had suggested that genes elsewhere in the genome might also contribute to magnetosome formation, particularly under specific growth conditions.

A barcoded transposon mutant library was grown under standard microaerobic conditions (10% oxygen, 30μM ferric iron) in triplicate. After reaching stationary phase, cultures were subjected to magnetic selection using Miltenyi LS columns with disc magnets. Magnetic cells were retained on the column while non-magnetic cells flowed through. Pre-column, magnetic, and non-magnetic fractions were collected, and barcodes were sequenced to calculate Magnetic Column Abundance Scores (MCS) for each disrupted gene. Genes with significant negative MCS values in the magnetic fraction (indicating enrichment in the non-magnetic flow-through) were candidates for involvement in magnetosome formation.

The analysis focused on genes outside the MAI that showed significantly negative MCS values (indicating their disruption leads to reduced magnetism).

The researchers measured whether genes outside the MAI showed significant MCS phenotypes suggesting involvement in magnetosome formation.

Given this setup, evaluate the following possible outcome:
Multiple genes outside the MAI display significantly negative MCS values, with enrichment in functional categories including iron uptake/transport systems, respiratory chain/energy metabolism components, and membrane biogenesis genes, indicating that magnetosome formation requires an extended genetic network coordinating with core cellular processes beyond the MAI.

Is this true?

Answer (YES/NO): NO